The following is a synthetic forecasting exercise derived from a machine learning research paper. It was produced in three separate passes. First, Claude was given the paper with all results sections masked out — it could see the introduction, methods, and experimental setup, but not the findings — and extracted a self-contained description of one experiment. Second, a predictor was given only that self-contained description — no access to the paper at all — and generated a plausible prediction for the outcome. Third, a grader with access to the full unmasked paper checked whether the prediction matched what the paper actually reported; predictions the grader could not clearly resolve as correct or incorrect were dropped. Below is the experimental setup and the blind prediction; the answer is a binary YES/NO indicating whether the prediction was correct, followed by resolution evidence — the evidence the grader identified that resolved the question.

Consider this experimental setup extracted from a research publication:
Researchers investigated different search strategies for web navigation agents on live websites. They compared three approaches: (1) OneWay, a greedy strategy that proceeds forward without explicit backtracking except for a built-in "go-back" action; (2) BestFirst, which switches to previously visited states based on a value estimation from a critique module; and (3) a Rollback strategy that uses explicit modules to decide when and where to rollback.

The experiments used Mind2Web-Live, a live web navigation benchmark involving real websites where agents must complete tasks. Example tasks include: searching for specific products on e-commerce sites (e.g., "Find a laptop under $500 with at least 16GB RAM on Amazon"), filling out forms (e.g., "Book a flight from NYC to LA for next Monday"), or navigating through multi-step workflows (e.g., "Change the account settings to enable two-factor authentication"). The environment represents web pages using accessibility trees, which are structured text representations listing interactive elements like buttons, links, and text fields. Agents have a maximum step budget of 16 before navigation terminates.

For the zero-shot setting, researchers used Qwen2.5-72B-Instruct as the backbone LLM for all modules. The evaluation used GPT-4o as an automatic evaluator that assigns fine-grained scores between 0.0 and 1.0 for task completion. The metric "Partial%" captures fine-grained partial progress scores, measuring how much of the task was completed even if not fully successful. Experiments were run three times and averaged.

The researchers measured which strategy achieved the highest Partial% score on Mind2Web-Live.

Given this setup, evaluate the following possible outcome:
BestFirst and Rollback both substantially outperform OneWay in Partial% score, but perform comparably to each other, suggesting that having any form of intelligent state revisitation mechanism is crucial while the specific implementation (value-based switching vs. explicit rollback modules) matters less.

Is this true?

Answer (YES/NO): NO